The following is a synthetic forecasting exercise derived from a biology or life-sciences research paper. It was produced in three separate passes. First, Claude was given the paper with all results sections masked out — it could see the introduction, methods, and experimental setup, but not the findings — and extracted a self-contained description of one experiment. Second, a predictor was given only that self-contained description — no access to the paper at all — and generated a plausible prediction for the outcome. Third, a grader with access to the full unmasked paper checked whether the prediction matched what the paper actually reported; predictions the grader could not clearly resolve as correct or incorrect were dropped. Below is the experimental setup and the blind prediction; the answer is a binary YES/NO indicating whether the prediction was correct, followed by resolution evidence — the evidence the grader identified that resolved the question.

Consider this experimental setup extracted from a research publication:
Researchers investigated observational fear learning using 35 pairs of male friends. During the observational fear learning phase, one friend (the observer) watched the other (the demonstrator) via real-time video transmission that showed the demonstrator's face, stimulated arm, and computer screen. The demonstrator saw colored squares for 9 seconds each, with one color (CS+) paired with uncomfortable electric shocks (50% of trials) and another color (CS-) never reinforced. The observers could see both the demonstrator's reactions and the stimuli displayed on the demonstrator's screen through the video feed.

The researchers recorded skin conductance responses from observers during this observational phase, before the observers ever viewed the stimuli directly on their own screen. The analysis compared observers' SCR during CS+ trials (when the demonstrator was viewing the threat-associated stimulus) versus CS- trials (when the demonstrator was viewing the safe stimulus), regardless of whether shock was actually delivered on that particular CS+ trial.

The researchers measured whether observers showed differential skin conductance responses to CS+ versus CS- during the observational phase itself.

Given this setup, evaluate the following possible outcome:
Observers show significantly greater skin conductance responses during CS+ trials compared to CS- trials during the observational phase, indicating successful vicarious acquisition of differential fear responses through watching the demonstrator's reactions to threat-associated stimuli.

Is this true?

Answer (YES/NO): NO